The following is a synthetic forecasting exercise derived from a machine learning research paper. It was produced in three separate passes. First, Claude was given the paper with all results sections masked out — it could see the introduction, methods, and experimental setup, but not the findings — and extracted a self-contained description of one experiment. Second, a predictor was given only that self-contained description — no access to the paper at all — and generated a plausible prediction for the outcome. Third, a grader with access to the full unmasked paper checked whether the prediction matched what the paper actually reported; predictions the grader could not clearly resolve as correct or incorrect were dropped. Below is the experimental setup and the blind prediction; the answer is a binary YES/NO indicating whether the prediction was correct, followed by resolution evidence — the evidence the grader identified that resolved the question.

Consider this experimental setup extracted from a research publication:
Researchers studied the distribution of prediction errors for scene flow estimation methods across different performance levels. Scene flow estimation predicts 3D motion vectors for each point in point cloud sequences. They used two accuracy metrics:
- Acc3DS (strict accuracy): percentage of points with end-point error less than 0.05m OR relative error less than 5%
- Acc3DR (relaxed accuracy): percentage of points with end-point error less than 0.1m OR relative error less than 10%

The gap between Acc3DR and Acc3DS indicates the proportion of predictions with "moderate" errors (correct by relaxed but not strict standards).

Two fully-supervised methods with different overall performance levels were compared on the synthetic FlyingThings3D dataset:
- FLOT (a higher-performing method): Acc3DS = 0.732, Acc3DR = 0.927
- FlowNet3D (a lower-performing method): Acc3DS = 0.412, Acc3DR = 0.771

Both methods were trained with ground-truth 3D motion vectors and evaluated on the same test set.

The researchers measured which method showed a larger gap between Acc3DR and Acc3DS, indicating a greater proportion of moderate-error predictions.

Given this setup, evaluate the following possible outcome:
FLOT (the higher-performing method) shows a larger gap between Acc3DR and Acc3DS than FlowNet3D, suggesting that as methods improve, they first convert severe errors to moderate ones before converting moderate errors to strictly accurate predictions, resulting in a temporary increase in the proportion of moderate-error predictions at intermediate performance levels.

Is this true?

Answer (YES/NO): NO